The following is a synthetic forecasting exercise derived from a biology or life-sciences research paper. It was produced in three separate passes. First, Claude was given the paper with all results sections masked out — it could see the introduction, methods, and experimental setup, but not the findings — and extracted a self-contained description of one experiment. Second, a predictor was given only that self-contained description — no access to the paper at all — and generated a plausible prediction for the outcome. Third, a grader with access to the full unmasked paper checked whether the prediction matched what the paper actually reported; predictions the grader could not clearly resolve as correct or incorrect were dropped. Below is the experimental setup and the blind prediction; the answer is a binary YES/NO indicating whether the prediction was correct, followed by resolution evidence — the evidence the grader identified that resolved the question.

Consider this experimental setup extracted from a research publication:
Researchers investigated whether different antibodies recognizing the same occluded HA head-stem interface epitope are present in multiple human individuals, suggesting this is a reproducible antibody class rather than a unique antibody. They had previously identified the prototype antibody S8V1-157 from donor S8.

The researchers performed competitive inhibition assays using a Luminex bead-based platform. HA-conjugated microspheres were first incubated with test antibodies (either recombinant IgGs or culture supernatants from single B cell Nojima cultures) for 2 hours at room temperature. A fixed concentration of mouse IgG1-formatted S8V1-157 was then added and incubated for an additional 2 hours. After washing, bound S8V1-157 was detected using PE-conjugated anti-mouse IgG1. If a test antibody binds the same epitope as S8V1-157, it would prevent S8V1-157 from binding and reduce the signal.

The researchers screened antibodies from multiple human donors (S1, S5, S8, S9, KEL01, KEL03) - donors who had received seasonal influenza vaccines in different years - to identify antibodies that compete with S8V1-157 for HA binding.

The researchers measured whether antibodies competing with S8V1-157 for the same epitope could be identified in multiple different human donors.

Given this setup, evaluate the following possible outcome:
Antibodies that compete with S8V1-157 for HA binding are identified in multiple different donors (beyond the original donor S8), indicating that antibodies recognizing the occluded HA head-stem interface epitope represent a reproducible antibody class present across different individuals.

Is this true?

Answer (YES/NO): YES